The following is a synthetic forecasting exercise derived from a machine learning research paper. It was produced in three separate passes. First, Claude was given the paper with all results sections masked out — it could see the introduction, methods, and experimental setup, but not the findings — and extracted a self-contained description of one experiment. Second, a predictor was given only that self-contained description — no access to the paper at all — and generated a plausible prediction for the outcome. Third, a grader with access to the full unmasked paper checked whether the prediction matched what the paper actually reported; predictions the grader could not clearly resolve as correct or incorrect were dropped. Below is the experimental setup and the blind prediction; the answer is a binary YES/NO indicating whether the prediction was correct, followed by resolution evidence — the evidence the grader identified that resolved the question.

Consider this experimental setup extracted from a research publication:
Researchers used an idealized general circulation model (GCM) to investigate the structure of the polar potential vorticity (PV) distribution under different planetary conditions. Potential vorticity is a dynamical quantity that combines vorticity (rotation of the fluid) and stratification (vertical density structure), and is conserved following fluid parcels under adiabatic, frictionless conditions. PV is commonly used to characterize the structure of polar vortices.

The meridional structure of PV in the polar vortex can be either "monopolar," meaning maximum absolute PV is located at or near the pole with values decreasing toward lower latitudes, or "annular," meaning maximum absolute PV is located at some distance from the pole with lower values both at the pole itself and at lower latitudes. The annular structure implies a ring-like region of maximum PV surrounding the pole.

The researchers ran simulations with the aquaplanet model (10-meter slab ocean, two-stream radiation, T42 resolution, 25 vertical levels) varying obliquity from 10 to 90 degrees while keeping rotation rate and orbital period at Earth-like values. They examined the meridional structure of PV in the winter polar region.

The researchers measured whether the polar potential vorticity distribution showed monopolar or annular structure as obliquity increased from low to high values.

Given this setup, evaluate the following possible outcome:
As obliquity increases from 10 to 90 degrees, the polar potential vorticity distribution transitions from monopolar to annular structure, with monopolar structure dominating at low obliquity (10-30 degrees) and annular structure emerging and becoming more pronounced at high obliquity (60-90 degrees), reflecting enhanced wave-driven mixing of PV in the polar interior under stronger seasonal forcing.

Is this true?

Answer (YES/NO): NO